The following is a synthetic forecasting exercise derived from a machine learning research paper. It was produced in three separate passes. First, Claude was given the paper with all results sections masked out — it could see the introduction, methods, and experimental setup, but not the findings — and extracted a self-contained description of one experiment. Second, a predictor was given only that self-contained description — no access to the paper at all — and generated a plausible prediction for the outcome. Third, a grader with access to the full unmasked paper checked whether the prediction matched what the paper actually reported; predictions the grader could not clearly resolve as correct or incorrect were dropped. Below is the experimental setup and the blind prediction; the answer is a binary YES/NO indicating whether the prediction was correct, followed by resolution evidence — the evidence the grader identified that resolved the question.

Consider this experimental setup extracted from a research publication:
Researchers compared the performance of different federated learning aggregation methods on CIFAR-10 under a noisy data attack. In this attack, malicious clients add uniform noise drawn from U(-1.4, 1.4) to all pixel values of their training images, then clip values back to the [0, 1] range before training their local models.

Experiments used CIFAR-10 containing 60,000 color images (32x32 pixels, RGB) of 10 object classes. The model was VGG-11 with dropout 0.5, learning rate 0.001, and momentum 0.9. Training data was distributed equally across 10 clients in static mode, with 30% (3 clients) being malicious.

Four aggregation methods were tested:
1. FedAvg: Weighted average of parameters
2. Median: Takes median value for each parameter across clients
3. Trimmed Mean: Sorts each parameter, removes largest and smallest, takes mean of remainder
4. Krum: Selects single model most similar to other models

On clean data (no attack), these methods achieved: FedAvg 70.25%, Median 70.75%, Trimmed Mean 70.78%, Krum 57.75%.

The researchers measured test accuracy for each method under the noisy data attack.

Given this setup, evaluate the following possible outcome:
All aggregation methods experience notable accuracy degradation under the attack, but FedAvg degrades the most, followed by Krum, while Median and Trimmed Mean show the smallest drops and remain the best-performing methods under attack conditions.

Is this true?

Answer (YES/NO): NO